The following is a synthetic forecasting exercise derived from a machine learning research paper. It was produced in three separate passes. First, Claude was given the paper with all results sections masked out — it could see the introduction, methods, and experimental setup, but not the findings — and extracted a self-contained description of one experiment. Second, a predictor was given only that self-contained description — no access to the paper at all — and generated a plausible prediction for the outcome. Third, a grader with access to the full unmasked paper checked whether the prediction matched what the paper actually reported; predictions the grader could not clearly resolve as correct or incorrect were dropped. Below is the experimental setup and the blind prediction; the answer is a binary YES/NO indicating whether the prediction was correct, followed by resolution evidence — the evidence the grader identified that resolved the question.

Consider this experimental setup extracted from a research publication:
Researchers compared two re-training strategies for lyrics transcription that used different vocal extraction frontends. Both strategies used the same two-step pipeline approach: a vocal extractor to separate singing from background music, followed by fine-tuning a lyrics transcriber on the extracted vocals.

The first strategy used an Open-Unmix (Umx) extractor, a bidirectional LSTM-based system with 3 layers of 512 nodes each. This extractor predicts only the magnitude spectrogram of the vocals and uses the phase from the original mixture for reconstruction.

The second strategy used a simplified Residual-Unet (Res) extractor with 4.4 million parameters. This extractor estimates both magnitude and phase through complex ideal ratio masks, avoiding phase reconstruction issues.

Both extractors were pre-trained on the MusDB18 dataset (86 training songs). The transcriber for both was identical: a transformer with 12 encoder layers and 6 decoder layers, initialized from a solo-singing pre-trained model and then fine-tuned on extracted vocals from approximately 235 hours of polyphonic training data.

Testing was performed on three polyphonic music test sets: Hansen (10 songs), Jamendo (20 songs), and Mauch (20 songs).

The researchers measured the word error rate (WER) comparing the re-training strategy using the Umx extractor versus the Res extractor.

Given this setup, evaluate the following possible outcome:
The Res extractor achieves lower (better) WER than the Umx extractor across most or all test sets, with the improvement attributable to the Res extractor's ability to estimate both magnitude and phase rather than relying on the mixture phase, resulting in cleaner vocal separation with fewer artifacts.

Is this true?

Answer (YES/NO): YES